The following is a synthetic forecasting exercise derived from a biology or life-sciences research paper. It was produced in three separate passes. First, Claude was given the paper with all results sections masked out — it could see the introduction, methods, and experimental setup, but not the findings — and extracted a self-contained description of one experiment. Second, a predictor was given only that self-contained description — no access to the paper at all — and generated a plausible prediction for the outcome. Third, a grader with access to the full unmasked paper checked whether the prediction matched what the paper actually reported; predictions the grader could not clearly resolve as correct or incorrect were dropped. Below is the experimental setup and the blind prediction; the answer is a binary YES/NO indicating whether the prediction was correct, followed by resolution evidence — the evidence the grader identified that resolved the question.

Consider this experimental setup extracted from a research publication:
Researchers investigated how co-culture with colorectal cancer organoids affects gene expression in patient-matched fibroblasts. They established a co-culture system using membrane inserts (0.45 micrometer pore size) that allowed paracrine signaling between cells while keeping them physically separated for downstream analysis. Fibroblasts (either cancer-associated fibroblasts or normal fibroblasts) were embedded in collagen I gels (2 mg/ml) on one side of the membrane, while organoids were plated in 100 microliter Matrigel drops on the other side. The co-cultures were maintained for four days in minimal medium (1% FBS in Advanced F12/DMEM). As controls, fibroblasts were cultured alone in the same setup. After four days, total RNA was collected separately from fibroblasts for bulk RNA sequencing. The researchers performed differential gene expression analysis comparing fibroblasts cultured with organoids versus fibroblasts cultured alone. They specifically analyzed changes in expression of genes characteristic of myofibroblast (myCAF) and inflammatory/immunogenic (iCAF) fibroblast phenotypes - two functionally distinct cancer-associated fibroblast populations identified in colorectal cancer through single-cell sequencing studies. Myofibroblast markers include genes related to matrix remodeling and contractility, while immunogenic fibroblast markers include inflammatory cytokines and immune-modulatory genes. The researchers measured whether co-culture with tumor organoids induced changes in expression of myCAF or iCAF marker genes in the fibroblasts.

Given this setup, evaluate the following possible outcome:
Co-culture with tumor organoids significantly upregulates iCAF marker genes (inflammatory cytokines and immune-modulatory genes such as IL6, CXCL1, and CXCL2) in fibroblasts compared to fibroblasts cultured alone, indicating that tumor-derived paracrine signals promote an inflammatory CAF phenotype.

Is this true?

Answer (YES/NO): YES